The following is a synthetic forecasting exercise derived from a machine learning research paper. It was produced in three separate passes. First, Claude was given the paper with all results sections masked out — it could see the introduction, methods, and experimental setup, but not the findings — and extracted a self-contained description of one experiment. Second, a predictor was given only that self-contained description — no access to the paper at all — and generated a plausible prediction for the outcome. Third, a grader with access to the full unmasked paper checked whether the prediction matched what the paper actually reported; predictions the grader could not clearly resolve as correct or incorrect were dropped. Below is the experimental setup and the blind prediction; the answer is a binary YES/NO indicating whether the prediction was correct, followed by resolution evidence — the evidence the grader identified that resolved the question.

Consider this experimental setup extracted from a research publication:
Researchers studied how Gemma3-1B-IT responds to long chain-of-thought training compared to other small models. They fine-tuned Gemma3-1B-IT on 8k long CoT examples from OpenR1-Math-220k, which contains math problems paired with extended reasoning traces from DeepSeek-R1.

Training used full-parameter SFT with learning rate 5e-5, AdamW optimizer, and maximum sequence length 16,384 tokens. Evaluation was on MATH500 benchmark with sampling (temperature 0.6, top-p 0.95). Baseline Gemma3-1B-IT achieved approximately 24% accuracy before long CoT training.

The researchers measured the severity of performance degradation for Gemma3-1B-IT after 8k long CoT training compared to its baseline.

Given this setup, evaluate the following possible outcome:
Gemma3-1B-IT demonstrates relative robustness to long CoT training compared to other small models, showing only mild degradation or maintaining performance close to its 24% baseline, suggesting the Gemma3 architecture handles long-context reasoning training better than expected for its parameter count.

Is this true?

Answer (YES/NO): NO